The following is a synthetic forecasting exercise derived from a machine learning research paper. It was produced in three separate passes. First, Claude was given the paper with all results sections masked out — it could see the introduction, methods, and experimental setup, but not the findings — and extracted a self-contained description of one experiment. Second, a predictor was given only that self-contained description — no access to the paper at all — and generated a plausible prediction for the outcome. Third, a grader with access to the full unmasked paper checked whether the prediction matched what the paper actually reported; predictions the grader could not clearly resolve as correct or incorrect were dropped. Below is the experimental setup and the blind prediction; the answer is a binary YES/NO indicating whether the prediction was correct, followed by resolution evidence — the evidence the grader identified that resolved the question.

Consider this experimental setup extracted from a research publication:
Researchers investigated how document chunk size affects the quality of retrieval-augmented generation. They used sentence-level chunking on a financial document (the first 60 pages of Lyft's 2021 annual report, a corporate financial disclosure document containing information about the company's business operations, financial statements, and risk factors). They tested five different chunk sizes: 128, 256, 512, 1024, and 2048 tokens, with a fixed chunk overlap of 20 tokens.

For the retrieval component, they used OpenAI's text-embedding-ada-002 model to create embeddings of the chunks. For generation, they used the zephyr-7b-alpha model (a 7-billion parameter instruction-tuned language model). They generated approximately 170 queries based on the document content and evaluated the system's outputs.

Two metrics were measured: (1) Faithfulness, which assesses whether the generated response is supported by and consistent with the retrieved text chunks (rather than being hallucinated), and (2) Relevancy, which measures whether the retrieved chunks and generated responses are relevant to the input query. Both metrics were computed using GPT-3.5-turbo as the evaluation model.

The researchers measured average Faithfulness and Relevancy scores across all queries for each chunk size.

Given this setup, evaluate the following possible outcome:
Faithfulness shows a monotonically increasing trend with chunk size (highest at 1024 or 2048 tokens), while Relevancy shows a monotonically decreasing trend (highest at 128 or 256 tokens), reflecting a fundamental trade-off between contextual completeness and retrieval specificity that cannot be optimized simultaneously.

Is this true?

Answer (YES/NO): NO